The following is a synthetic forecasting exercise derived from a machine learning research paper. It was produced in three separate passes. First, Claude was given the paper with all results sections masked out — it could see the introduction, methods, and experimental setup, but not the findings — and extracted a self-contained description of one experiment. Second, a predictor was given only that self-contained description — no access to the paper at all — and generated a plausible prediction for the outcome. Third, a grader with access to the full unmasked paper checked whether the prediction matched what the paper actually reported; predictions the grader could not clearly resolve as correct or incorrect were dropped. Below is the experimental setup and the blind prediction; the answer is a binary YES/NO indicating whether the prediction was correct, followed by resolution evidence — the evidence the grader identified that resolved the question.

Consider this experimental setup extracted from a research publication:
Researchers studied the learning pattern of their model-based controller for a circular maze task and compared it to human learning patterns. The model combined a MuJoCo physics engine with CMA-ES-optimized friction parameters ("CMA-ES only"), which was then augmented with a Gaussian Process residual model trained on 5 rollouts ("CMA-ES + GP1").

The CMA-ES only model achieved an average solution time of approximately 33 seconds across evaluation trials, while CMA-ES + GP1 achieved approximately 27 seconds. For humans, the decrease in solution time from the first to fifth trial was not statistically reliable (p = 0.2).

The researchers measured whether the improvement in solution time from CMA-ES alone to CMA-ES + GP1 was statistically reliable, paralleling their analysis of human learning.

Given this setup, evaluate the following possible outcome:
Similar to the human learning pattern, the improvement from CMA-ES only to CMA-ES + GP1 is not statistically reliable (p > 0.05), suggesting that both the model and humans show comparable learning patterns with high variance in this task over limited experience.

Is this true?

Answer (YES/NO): YES